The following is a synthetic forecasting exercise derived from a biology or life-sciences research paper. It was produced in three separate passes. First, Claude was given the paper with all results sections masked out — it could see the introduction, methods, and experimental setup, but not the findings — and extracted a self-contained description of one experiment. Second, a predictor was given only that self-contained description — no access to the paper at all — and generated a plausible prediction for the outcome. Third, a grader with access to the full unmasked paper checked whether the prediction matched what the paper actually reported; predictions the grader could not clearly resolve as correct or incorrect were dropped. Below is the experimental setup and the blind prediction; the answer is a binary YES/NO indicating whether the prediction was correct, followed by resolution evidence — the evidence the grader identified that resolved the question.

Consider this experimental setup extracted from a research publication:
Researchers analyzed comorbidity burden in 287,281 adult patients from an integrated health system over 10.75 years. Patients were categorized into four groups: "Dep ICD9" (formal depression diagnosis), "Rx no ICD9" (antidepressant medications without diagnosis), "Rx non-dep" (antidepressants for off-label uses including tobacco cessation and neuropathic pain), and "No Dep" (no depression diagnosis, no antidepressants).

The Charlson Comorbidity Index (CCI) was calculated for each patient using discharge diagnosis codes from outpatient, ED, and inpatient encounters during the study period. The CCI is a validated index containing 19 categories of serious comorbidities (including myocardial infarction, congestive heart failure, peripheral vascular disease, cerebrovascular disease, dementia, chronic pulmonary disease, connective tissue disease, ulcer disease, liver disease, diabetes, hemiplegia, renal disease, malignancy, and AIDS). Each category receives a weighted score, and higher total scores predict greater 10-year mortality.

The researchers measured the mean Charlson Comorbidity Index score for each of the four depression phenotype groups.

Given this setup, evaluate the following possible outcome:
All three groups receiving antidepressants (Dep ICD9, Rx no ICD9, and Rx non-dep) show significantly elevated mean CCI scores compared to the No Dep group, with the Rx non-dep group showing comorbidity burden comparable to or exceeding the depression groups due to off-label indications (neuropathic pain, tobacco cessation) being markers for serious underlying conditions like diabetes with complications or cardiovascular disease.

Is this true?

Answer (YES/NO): NO